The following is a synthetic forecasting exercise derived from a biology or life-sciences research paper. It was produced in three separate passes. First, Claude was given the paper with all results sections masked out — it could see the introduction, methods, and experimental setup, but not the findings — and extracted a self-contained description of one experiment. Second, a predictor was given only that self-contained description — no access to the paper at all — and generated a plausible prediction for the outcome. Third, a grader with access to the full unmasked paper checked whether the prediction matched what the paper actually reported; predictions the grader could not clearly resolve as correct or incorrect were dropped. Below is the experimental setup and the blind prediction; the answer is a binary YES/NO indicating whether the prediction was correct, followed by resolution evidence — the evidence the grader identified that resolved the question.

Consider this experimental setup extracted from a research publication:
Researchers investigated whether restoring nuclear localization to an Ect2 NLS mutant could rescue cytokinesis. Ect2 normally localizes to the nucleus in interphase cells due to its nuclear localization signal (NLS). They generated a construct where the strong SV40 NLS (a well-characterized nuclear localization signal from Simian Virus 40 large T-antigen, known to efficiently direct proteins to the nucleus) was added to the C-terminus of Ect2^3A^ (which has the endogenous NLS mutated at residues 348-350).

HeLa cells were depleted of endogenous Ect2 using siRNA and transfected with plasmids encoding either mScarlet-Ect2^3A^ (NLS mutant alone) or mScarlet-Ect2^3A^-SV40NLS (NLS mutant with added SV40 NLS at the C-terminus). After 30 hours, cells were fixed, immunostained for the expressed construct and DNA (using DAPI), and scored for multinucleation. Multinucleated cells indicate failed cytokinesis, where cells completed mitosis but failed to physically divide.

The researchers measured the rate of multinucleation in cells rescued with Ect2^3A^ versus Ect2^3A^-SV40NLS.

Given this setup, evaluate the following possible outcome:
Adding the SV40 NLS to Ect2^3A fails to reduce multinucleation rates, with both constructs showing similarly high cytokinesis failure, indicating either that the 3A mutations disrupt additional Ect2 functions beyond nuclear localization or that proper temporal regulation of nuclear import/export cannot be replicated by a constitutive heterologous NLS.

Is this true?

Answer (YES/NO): NO